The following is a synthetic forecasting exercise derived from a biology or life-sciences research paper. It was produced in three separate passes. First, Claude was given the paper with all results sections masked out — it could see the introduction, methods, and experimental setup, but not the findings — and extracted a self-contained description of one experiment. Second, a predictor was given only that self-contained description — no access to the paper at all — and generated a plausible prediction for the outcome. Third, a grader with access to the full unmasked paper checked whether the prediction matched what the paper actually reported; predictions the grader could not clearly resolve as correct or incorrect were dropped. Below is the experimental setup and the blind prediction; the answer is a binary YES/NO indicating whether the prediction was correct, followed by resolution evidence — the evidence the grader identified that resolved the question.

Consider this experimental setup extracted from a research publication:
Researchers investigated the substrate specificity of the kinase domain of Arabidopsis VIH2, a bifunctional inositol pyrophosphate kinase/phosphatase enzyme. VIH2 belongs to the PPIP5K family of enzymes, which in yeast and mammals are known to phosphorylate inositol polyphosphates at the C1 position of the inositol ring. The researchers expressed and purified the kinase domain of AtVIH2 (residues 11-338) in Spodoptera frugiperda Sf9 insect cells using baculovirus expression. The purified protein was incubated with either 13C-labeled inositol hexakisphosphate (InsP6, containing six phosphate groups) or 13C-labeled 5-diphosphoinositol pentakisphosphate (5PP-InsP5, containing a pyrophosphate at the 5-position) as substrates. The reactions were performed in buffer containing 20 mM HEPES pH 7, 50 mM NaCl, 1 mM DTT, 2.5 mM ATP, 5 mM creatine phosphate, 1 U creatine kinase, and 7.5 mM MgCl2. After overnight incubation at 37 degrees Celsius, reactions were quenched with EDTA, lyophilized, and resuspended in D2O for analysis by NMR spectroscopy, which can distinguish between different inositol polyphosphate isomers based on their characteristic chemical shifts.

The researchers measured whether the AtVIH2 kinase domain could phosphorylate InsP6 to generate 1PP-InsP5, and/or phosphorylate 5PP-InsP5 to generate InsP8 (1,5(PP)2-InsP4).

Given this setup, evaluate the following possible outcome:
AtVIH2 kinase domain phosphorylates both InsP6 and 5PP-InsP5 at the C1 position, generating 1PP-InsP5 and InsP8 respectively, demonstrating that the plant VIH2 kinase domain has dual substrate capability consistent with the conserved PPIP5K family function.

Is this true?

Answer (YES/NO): YES